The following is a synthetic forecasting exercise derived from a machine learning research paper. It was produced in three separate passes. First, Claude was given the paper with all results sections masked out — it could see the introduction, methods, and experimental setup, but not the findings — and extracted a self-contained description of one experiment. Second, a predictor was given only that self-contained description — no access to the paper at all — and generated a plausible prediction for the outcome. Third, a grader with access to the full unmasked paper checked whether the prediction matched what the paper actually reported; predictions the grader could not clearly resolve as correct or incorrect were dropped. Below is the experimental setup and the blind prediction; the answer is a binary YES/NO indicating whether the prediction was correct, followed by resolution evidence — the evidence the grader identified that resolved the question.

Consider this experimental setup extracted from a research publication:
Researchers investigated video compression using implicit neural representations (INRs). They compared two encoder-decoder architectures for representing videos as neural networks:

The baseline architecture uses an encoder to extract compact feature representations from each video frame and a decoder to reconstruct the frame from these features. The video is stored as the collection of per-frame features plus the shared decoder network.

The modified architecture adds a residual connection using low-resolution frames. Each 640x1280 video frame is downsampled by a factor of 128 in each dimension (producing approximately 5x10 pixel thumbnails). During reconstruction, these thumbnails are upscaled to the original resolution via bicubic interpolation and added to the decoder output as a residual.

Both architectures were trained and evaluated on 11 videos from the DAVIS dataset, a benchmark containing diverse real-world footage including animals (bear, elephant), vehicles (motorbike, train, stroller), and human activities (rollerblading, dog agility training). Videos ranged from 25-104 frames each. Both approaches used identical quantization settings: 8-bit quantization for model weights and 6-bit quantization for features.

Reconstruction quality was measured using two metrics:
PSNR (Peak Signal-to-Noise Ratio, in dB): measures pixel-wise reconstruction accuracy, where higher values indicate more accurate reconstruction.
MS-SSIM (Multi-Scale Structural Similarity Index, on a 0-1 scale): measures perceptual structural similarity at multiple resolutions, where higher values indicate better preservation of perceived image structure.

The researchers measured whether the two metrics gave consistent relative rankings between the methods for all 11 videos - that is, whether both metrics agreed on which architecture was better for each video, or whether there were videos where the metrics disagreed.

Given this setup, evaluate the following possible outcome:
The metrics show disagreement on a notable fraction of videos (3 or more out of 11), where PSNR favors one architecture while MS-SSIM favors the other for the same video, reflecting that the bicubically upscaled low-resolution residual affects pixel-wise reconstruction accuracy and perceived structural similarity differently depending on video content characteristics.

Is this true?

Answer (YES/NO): NO